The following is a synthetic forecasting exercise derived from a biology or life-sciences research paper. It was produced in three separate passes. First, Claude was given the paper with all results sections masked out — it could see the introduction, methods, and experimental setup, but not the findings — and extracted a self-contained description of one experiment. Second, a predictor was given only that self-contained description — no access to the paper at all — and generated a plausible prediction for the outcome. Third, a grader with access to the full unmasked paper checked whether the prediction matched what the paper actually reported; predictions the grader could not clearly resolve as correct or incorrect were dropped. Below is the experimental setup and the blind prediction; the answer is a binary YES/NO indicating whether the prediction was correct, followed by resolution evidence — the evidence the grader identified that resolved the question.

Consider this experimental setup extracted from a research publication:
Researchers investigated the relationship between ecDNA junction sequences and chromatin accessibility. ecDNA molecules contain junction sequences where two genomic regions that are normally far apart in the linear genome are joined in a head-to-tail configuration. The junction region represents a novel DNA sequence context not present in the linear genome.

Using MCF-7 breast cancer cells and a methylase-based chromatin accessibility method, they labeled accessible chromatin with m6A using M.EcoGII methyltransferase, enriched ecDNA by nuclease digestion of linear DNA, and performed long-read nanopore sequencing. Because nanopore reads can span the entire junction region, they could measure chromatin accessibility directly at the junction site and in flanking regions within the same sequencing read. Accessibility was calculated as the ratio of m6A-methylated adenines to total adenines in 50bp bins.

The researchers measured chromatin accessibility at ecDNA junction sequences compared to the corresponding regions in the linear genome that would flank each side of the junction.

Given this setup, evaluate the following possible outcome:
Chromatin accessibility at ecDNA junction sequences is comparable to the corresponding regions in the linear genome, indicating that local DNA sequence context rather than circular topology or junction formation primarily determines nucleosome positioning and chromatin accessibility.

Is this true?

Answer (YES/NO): NO